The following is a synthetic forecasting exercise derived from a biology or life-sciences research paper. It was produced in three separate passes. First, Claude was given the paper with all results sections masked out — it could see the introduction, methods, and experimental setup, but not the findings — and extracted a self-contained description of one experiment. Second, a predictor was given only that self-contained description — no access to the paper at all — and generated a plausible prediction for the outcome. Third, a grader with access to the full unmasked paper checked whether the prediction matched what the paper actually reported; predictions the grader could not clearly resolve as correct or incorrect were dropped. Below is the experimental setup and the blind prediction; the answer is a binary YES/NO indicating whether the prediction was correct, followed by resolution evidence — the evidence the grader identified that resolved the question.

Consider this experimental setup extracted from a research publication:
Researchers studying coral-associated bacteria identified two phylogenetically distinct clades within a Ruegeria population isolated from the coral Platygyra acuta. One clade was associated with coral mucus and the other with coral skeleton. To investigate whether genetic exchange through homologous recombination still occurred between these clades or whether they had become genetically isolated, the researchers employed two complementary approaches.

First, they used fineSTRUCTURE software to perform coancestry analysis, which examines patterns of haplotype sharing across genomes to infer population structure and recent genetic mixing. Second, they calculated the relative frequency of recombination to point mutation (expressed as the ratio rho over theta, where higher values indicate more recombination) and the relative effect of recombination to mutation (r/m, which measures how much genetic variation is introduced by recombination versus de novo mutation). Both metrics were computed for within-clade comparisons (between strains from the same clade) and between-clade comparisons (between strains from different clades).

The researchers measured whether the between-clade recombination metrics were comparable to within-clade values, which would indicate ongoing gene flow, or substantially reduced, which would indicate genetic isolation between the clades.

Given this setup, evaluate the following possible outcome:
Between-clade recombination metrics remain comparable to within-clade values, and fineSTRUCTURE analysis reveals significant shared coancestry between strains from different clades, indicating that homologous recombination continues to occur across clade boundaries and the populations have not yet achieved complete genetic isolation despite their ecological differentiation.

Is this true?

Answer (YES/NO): NO